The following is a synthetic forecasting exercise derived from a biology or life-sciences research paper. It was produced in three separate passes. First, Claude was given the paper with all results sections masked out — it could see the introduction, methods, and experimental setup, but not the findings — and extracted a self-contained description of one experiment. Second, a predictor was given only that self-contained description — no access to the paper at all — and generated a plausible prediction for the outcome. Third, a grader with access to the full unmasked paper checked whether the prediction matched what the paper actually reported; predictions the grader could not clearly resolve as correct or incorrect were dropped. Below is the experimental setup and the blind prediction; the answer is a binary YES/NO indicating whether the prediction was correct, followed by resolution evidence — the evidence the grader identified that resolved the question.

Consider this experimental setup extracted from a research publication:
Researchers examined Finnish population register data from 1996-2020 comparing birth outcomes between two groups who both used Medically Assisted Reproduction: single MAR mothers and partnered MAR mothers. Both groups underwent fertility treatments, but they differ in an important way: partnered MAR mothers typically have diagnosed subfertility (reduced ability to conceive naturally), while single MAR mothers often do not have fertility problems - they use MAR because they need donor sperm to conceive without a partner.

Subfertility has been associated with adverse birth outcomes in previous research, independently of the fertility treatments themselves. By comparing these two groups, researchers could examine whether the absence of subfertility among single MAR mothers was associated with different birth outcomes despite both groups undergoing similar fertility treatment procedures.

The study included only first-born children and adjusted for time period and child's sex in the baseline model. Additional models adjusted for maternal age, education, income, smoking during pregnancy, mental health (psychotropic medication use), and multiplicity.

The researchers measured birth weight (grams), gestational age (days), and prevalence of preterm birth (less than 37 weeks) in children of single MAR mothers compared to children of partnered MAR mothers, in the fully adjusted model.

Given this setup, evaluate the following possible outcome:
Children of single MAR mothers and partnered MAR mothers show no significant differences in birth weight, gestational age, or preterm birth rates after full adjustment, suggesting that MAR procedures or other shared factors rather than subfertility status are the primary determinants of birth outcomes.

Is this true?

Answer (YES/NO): NO